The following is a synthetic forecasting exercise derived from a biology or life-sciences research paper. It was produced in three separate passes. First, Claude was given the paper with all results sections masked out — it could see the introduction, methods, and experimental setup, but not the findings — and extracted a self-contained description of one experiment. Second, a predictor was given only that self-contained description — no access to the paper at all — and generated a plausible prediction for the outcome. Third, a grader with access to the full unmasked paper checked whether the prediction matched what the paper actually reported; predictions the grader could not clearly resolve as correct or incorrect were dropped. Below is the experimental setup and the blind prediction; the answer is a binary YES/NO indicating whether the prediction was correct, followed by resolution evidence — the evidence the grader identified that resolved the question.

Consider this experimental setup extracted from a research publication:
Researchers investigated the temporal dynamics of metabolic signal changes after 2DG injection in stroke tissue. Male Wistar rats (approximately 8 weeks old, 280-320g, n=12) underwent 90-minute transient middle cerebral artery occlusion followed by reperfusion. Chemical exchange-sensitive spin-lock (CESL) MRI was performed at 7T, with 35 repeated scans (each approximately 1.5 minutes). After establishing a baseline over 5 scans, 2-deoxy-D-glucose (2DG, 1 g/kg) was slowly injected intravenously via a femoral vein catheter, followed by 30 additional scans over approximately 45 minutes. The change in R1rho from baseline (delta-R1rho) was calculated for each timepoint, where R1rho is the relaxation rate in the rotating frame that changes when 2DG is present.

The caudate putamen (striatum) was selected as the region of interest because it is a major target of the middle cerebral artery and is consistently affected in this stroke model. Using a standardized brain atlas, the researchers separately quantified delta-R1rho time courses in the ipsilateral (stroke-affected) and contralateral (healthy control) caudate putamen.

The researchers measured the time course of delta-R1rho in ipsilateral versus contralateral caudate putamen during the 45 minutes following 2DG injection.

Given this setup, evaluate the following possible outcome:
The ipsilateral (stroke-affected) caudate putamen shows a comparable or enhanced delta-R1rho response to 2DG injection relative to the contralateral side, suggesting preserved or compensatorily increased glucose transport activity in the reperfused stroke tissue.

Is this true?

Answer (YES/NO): NO